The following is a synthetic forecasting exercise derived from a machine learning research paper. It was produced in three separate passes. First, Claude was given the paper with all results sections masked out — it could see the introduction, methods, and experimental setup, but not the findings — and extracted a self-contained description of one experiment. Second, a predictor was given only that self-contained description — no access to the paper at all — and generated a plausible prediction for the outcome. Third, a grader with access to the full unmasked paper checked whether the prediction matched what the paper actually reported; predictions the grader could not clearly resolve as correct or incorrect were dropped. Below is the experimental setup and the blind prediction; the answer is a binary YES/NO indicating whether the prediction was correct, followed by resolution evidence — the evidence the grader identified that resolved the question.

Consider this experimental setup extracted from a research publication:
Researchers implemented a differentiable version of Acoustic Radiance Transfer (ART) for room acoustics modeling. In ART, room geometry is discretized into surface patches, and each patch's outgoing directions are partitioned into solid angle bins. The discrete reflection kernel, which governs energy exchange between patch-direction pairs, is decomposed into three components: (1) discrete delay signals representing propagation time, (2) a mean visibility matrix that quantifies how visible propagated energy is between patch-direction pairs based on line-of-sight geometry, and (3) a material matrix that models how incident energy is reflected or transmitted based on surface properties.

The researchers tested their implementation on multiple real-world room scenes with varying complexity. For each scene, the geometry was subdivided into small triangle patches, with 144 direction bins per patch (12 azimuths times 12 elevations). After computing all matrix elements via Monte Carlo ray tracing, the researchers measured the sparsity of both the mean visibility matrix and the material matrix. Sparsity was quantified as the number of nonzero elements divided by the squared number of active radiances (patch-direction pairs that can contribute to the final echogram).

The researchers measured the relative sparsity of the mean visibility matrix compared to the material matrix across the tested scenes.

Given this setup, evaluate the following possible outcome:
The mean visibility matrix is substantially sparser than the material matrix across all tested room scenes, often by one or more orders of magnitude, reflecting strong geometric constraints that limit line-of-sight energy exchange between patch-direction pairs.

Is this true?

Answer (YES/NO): NO